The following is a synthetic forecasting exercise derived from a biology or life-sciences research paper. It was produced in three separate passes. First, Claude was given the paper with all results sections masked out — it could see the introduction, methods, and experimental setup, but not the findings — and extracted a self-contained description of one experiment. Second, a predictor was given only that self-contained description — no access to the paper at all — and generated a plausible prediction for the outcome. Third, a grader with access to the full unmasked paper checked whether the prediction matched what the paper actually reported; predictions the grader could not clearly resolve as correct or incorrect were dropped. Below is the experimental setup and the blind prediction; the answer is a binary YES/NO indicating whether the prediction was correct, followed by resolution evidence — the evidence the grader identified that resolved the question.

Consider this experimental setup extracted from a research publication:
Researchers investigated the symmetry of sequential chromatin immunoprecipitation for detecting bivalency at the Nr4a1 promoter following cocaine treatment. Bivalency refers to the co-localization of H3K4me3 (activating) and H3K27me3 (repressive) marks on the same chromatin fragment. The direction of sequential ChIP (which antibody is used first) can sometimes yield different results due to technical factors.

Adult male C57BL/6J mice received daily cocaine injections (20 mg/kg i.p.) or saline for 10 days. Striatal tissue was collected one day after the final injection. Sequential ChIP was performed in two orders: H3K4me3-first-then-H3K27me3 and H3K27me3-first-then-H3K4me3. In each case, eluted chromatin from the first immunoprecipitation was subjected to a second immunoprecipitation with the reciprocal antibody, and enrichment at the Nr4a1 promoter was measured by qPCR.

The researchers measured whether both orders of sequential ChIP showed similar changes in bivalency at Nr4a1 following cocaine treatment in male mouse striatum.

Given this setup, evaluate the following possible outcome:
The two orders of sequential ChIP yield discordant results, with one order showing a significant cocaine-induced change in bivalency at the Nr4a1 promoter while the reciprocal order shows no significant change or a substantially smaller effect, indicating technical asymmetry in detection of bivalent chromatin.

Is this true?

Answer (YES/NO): NO